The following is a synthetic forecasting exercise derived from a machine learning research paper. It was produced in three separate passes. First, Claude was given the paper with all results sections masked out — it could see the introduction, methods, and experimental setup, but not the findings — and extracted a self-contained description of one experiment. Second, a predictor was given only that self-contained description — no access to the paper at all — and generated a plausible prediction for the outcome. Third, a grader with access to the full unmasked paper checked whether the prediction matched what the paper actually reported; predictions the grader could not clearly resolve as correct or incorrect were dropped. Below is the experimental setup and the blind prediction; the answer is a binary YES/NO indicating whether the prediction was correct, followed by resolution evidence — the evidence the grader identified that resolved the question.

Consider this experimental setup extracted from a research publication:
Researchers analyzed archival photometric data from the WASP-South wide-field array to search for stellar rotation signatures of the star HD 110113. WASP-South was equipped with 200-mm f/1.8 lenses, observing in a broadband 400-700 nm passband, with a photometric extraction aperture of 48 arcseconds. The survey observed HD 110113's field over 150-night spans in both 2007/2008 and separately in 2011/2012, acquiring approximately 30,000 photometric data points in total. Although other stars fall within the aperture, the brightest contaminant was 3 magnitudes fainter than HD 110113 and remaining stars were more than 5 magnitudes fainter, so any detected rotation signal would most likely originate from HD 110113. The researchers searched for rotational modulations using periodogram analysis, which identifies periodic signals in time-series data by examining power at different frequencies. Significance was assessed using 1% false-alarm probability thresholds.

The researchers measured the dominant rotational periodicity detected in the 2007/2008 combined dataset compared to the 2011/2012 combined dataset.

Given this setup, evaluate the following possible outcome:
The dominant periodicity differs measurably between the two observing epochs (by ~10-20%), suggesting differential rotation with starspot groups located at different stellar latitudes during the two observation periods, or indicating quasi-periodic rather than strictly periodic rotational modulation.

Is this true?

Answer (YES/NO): NO